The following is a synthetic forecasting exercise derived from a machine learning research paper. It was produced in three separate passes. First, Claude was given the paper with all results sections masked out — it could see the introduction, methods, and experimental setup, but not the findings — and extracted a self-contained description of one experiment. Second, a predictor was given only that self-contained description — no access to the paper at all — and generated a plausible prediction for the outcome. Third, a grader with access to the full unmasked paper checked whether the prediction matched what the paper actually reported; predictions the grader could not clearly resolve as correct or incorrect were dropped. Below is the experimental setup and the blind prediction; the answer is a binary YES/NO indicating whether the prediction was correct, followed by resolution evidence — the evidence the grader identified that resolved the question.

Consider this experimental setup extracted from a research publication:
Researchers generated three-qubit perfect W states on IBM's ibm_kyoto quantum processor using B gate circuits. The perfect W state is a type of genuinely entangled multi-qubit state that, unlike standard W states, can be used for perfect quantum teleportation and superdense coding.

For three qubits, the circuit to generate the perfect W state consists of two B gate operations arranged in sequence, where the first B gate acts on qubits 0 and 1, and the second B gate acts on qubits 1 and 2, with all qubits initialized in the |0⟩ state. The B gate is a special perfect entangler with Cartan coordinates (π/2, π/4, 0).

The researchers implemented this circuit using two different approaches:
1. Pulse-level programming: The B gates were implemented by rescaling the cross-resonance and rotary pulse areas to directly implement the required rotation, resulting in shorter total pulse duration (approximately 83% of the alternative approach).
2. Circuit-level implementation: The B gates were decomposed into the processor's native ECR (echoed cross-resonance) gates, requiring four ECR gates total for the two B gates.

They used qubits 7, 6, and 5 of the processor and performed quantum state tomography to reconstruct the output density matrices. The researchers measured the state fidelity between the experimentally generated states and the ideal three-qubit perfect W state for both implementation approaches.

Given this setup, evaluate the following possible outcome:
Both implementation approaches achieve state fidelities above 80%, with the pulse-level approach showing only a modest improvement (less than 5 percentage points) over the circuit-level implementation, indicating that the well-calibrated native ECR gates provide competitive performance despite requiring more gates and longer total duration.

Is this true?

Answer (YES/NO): NO